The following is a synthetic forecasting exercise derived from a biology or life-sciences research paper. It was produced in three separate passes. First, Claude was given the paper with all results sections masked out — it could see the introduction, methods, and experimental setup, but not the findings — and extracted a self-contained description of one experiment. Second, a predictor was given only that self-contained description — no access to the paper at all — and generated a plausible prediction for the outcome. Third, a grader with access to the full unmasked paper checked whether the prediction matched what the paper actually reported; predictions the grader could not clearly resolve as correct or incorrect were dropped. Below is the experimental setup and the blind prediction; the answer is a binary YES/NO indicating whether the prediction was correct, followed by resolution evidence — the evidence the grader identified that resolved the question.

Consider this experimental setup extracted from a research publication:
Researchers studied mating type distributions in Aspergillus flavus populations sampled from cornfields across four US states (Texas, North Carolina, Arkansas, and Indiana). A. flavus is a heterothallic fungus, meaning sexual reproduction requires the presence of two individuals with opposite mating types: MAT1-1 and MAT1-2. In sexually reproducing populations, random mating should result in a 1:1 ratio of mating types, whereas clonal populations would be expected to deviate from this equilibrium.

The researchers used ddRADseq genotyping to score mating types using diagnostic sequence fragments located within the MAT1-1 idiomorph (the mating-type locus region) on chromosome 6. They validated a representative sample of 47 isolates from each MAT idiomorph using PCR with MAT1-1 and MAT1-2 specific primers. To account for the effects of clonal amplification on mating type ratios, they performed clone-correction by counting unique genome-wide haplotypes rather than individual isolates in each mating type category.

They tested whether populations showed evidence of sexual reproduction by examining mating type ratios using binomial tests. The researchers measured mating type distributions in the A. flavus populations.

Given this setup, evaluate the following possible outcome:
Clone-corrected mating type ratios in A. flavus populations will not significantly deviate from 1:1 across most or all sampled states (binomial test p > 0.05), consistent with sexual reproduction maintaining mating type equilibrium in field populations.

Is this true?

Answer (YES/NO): YES